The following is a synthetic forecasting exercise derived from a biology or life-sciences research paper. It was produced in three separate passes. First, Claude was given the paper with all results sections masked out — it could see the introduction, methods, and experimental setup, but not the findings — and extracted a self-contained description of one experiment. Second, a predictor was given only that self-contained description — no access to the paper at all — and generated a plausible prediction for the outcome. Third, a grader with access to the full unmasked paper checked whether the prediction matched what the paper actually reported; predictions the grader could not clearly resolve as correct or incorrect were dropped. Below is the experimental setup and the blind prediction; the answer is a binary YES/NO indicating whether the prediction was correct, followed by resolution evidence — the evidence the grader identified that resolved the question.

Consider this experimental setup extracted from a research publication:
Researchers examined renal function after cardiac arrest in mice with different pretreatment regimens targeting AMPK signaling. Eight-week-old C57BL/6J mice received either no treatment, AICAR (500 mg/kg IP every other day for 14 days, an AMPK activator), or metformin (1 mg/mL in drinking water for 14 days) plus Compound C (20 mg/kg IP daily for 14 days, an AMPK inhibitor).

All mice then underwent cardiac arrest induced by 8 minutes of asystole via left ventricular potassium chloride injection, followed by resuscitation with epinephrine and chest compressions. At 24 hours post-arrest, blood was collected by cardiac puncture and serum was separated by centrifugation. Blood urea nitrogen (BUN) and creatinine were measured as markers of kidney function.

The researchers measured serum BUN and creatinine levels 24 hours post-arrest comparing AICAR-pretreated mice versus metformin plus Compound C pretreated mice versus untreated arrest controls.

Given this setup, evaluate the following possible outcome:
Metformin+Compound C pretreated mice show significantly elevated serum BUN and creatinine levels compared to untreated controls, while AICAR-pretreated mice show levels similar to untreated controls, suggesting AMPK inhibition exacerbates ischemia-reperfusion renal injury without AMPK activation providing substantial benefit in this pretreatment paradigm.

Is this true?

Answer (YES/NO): NO